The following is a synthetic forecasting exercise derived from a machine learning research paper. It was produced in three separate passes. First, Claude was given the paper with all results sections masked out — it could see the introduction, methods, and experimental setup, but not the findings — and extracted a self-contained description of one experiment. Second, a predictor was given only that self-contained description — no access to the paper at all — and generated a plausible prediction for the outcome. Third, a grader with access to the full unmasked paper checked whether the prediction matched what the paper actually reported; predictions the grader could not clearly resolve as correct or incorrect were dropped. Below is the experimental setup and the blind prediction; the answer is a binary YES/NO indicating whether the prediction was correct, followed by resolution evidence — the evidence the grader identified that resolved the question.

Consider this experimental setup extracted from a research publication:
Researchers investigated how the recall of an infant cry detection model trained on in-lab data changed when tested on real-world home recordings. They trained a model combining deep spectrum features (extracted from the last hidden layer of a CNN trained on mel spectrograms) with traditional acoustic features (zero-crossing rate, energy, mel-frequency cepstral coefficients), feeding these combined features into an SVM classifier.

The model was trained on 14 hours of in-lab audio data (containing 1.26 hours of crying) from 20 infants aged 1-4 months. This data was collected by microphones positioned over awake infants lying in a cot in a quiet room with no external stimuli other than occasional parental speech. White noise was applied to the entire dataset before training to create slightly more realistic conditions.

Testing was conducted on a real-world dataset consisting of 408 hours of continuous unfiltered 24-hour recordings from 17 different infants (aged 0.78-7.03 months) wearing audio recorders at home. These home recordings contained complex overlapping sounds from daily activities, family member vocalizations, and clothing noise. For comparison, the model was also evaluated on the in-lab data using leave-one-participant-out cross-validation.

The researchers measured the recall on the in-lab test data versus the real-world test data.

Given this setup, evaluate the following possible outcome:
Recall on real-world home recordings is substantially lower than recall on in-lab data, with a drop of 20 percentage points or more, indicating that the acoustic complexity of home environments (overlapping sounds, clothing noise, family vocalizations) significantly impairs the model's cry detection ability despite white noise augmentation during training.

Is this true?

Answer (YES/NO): NO